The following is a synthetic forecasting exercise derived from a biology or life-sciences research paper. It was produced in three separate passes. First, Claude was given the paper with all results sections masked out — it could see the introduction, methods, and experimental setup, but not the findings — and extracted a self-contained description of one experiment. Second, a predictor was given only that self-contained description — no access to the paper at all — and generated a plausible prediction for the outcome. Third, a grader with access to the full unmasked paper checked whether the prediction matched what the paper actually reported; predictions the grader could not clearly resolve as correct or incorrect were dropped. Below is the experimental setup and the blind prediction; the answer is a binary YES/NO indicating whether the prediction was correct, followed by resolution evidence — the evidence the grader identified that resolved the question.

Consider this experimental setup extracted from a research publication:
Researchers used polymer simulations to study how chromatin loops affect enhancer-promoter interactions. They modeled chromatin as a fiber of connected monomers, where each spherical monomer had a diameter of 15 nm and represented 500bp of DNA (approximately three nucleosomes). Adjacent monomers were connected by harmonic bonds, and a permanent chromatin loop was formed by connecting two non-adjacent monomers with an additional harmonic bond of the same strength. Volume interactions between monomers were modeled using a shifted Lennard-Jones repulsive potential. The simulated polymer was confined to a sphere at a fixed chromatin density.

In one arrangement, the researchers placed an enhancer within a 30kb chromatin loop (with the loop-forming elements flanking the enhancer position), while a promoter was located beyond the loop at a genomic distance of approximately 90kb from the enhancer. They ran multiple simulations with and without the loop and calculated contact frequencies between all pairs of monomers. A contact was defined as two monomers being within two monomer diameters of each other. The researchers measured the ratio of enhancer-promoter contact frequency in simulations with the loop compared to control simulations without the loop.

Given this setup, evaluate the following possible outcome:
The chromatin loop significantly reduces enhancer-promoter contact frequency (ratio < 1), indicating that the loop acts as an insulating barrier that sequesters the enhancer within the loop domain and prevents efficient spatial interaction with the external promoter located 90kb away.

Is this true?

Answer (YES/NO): YES